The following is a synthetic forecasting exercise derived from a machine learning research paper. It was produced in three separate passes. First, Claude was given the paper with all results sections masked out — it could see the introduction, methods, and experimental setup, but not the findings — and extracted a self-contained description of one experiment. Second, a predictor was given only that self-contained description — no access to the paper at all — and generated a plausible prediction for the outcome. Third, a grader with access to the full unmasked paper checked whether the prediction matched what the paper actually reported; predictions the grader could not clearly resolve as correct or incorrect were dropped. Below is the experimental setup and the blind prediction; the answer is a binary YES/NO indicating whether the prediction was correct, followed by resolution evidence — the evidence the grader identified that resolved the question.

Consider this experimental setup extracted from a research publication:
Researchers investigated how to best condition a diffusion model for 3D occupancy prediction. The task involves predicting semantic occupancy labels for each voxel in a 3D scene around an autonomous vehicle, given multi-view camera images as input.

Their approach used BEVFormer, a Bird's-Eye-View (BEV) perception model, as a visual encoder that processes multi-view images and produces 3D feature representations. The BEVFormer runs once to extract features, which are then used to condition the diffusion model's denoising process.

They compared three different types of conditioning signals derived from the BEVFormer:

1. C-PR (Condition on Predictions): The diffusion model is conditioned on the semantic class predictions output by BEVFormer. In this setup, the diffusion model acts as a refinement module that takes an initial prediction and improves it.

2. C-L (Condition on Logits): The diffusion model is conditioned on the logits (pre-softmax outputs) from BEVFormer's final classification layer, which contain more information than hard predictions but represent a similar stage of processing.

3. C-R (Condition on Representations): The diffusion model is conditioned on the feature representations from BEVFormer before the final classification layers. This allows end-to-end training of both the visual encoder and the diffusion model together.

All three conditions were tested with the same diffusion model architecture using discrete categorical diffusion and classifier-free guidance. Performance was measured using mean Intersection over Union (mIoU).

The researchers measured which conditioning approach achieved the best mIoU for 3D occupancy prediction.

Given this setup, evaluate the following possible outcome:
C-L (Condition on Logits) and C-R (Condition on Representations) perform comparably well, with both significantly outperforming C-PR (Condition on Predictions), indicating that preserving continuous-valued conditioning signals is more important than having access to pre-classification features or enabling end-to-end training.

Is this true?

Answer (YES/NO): NO